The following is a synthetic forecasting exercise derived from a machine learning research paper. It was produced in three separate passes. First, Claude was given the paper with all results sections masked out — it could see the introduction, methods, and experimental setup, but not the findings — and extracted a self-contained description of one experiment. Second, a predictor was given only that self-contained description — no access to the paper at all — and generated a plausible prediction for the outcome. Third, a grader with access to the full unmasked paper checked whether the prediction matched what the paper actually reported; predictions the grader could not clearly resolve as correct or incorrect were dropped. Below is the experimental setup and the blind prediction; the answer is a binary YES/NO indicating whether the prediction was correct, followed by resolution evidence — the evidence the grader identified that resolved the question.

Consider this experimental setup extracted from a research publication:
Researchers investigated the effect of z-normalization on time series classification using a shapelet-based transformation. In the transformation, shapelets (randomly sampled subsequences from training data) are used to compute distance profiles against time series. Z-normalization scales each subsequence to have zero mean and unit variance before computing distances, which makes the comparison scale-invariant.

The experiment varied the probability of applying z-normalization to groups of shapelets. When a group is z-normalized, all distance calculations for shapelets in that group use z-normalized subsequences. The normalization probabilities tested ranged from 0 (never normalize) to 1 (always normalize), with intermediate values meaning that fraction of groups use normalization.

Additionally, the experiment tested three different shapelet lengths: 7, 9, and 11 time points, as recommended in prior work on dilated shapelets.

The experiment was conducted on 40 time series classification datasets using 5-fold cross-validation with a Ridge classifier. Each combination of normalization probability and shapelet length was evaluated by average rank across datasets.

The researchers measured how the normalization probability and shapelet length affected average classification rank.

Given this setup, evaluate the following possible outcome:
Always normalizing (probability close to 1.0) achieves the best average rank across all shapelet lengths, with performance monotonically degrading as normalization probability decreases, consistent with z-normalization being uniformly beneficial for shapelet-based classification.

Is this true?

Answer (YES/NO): NO